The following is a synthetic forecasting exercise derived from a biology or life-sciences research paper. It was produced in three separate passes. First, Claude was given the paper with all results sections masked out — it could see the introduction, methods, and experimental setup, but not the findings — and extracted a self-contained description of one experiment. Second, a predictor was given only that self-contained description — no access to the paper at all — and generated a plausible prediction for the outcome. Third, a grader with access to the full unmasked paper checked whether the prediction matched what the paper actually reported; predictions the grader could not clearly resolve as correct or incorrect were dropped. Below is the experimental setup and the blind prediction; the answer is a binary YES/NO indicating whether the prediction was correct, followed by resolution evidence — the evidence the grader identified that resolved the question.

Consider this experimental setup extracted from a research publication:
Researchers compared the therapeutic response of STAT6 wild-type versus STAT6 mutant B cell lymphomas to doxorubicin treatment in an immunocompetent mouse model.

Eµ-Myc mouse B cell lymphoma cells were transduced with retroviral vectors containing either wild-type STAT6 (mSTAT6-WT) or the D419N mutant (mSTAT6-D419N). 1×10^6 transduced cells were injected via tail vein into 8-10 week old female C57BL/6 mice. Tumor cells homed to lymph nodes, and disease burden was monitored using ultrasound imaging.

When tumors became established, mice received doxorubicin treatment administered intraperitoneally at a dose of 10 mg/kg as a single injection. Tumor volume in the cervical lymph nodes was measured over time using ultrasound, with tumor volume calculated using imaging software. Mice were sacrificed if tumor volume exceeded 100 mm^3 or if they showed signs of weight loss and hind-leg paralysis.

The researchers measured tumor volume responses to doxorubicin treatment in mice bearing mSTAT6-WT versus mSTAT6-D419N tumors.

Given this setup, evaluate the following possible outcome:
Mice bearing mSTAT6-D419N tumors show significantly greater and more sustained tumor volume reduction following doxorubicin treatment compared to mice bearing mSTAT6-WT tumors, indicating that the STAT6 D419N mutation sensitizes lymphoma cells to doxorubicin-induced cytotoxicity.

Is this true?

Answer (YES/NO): NO